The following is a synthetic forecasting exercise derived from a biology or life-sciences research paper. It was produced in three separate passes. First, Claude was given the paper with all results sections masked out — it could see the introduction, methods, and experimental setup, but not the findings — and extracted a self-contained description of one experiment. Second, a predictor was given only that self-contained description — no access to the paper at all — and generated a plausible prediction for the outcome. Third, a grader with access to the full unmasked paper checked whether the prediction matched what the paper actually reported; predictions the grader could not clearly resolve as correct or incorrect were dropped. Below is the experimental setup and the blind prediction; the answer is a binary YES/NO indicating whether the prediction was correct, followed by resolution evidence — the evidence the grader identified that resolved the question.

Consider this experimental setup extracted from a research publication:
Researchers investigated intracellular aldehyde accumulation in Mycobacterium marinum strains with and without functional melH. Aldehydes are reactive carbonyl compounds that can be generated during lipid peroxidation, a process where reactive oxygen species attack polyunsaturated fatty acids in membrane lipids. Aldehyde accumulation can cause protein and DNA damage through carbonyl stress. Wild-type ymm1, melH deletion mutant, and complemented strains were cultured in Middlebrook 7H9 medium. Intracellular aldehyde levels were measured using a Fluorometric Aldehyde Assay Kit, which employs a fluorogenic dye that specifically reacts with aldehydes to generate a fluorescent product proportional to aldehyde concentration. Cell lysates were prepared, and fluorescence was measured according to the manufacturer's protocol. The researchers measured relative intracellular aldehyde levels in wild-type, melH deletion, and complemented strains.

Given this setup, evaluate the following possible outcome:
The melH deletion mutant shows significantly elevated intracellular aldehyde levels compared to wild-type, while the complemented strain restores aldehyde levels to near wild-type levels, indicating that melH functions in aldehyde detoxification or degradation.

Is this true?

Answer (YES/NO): YES